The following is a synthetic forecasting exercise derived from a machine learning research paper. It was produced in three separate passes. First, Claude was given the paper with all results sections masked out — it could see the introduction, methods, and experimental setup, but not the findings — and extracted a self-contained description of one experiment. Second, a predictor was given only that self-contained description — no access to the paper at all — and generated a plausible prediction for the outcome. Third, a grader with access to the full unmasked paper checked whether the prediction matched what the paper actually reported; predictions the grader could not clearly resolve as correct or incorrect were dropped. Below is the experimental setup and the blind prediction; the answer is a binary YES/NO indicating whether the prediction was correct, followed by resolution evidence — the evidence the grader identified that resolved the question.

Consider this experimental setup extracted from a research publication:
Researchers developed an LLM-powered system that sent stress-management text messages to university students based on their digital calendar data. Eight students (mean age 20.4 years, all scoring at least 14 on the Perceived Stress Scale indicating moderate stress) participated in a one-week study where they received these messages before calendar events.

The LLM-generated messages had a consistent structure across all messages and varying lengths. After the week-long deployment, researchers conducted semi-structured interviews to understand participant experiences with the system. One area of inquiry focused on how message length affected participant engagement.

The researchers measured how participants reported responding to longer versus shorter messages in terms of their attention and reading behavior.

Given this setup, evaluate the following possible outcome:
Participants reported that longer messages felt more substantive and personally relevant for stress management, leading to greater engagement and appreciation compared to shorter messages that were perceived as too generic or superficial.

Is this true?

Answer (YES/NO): NO